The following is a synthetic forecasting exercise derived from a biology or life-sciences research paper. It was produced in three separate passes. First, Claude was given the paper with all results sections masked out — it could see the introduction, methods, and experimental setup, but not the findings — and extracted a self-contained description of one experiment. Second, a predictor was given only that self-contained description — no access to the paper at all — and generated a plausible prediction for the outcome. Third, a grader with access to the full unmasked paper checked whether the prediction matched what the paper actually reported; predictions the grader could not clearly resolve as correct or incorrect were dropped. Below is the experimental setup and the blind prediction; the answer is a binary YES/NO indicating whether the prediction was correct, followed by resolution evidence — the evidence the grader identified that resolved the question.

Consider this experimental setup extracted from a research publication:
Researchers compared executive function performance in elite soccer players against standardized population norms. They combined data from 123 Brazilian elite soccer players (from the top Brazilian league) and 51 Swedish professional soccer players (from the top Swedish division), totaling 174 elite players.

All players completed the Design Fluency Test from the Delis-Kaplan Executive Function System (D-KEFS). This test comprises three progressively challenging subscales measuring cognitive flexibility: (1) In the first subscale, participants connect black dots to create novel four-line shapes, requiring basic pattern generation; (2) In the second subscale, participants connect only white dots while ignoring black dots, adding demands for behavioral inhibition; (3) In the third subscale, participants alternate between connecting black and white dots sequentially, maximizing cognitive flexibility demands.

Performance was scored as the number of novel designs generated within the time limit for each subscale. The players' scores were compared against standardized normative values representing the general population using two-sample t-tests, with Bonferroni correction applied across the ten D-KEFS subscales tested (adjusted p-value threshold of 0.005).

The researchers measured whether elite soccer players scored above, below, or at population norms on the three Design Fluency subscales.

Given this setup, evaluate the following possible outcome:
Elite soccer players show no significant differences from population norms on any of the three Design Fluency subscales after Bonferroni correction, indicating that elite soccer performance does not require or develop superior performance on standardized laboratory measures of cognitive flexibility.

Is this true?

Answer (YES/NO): NO